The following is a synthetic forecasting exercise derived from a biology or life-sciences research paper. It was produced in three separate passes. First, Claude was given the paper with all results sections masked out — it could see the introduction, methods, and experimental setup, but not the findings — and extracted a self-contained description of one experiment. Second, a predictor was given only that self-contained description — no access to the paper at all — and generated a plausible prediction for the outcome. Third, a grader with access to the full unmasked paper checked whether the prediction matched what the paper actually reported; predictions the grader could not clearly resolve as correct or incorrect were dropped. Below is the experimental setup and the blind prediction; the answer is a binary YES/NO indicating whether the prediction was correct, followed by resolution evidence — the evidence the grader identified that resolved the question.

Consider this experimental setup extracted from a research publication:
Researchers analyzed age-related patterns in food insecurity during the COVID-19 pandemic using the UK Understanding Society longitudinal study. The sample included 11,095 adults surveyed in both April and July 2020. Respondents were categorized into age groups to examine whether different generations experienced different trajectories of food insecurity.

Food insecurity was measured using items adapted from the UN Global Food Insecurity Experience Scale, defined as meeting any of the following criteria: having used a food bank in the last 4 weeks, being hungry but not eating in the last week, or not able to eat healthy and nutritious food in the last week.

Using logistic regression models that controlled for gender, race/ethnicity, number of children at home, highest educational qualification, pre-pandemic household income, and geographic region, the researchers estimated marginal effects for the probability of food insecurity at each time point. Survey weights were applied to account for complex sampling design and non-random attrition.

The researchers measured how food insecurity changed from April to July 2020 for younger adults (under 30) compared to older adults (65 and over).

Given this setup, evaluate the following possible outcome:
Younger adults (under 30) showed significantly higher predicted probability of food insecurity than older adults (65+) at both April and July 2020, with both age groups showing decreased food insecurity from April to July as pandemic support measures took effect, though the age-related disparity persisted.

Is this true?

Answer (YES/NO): NO